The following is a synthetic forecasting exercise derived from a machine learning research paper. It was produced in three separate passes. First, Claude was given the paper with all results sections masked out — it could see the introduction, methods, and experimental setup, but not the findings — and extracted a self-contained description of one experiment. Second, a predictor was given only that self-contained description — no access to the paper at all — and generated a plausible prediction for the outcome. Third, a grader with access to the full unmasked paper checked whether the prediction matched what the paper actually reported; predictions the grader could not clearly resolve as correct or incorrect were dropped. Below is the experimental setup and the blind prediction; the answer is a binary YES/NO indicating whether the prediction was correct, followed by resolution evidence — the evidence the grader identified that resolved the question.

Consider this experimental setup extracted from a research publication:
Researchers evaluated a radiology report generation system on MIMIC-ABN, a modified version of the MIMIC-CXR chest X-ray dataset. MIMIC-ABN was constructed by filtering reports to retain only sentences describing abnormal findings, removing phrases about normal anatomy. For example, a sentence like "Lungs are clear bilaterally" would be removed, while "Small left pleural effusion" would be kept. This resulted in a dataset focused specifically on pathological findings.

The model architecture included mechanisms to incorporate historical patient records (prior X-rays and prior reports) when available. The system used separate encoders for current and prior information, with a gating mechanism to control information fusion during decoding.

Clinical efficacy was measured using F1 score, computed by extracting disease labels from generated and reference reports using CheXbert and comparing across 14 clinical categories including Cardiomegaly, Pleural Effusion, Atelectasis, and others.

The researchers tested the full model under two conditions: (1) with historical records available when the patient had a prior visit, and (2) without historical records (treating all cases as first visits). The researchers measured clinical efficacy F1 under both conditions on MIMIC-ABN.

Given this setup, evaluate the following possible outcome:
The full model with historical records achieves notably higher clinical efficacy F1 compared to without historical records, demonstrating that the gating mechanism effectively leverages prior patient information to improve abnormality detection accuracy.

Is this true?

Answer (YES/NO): NO